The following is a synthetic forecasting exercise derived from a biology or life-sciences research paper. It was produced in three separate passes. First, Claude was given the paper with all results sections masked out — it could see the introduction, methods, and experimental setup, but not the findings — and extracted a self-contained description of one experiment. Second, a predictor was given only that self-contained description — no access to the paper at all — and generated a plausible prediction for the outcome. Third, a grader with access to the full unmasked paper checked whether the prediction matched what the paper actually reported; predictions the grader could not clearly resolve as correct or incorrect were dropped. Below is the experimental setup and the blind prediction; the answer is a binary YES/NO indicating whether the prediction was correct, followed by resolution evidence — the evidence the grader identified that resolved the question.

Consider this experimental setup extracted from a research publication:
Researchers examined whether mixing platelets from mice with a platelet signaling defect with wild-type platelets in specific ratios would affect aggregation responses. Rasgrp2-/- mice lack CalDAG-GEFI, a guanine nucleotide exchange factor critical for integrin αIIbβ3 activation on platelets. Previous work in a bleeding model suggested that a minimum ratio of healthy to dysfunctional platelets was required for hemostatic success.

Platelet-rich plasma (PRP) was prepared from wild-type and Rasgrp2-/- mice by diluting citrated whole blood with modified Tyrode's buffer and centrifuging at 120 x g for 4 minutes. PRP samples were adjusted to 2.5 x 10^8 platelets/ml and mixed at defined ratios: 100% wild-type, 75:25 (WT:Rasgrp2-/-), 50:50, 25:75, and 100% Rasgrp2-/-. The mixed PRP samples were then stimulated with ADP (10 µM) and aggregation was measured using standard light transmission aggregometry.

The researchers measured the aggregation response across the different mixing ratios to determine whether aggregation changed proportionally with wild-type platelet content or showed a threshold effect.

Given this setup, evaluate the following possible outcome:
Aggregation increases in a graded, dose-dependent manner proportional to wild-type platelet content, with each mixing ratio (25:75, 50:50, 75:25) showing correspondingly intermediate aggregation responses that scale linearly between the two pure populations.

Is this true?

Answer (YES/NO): NO